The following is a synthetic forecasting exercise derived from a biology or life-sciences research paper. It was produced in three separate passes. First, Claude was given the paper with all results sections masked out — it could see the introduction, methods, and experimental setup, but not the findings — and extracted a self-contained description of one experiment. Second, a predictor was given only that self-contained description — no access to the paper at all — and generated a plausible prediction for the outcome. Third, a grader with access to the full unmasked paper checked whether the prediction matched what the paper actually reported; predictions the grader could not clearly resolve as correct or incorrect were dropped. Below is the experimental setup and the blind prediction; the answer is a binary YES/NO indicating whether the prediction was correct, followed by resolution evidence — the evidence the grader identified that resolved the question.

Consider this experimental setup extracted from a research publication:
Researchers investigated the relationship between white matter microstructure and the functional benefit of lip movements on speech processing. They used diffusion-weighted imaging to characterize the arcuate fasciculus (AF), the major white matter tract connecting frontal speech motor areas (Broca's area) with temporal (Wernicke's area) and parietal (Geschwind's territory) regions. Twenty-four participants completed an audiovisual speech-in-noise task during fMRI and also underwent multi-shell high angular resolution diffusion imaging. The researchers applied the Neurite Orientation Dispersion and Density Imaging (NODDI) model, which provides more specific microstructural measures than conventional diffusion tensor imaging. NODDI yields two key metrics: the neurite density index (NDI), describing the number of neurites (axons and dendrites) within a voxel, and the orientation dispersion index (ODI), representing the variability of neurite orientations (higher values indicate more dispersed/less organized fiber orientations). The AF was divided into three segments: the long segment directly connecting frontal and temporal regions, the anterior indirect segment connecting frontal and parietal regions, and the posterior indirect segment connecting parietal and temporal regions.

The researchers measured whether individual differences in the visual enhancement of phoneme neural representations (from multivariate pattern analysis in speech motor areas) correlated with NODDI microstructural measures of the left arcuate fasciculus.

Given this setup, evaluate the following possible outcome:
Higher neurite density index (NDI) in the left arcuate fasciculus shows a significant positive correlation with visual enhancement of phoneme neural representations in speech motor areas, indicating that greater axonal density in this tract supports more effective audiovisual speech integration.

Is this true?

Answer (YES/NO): NO